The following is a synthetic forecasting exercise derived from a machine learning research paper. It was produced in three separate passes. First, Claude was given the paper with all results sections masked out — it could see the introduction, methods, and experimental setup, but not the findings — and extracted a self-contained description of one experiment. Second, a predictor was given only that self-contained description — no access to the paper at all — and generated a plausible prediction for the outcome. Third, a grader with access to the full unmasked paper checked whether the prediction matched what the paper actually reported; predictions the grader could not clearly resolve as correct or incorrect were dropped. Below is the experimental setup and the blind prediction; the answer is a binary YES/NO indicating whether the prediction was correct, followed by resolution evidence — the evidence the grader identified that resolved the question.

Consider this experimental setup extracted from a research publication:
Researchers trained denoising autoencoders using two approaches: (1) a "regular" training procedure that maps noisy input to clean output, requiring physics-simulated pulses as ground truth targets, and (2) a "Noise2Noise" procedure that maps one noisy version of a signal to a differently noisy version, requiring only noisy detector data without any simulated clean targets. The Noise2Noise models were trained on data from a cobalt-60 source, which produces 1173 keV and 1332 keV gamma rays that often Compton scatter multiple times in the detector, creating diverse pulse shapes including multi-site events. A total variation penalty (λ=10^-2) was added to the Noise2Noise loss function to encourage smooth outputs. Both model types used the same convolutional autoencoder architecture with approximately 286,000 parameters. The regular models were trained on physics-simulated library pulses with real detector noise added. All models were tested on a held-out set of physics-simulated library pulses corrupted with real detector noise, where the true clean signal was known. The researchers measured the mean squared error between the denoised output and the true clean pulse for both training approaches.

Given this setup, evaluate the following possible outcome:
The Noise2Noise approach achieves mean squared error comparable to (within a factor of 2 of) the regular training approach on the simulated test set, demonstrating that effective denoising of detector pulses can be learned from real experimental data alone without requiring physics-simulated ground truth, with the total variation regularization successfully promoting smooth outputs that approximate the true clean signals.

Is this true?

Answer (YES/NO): YES